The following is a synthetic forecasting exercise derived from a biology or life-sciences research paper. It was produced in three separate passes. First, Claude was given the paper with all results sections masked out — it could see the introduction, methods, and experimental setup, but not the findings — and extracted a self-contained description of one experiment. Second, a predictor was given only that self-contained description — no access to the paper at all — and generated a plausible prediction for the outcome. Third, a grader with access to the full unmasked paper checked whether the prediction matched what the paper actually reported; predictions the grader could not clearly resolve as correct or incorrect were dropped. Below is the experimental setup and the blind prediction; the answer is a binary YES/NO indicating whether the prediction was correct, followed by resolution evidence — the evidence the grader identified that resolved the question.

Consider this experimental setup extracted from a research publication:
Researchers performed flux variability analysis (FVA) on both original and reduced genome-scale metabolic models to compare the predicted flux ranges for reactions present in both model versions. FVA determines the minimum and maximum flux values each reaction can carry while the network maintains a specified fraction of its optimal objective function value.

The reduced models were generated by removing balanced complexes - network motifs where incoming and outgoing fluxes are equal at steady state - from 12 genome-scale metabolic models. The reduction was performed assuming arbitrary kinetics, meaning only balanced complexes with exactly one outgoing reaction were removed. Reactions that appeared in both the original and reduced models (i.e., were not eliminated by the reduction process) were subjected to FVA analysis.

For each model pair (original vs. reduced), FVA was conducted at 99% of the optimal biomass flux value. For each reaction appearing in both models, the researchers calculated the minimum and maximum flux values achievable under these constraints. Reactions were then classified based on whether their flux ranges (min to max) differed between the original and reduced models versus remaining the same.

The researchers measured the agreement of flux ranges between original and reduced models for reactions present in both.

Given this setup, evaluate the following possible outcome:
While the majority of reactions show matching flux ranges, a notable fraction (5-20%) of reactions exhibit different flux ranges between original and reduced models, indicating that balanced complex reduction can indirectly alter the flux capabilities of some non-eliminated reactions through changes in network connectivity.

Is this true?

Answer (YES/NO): NO